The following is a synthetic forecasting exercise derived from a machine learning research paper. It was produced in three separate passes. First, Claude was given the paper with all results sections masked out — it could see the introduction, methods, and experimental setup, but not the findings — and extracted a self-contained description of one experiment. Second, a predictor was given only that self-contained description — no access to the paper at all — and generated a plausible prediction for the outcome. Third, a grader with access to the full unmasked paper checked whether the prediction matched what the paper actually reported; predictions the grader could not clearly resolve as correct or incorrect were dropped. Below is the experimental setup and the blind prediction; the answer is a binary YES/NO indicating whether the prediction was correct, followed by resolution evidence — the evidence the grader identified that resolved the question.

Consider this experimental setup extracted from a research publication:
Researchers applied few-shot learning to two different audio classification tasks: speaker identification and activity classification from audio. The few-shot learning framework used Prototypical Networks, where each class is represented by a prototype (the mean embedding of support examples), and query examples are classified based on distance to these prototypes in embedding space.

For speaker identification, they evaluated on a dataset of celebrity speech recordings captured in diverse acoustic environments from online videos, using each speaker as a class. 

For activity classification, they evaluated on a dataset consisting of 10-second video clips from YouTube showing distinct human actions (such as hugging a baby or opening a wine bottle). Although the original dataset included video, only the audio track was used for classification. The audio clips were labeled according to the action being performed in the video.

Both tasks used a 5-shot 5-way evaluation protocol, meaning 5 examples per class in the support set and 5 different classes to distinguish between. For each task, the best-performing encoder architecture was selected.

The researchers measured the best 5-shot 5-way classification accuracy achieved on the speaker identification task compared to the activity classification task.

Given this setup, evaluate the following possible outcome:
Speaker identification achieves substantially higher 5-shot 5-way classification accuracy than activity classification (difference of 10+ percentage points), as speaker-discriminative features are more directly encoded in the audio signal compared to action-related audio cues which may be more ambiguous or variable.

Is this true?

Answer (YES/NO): YES